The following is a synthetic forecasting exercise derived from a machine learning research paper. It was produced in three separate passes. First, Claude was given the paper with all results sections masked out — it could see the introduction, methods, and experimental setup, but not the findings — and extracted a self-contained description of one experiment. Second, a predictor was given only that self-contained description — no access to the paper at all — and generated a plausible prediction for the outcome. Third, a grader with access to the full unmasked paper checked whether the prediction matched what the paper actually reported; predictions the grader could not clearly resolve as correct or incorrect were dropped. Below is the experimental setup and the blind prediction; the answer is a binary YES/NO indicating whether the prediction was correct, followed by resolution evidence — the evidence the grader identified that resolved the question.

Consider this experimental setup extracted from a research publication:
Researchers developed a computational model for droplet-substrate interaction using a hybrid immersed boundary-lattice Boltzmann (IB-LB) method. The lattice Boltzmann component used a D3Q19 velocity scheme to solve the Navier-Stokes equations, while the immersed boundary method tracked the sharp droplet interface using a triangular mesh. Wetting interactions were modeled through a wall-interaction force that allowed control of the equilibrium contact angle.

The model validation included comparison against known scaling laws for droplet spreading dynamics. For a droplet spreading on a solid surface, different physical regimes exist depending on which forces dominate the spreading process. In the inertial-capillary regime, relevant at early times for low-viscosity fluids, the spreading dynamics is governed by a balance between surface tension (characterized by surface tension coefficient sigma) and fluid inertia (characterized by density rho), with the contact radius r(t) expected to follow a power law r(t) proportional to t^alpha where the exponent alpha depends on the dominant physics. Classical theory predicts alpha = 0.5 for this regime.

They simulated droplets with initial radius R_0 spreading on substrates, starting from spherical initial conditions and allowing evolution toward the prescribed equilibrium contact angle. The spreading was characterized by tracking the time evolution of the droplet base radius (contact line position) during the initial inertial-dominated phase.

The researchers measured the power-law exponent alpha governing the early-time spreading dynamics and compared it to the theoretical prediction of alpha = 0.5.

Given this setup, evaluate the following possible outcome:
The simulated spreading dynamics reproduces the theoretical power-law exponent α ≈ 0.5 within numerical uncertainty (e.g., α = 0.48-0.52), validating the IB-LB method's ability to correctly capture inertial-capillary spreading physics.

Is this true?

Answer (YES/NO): YES